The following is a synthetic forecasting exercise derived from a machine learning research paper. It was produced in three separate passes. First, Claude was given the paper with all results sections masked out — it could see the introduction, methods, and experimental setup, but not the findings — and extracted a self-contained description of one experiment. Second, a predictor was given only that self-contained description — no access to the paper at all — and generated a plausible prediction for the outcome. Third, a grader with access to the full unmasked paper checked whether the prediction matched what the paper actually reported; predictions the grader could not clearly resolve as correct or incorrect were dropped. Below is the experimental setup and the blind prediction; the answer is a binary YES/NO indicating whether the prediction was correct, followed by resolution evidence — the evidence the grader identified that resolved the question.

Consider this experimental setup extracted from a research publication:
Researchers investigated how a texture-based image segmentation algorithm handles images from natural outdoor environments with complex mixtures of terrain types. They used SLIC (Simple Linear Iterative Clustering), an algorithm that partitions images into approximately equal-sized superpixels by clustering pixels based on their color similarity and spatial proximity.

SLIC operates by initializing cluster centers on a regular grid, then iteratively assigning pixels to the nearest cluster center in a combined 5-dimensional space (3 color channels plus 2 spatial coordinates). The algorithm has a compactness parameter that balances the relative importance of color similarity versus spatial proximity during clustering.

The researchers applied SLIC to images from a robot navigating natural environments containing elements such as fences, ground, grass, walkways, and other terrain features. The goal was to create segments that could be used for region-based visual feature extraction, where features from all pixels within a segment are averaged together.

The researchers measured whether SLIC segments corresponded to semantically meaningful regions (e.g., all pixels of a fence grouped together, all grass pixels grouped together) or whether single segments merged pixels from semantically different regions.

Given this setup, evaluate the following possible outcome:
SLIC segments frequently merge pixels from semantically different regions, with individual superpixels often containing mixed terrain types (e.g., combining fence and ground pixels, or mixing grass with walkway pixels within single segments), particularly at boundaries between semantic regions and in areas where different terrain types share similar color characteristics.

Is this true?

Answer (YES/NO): YES